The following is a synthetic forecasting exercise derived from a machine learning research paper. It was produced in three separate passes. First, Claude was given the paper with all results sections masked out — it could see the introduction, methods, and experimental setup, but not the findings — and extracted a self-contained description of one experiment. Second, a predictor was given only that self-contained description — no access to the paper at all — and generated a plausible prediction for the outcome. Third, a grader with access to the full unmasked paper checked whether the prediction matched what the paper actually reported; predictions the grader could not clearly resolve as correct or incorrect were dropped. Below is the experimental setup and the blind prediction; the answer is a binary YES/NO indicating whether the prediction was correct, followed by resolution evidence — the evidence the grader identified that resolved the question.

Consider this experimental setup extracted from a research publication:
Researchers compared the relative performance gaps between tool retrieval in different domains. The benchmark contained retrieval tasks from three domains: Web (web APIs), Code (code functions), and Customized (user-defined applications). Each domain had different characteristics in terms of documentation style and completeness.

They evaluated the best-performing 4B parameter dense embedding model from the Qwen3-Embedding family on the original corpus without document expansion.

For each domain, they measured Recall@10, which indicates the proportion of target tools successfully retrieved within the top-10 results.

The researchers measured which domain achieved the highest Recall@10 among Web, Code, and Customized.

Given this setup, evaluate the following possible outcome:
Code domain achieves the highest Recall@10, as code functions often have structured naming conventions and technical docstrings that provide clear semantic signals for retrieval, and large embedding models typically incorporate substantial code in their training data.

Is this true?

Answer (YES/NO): YES